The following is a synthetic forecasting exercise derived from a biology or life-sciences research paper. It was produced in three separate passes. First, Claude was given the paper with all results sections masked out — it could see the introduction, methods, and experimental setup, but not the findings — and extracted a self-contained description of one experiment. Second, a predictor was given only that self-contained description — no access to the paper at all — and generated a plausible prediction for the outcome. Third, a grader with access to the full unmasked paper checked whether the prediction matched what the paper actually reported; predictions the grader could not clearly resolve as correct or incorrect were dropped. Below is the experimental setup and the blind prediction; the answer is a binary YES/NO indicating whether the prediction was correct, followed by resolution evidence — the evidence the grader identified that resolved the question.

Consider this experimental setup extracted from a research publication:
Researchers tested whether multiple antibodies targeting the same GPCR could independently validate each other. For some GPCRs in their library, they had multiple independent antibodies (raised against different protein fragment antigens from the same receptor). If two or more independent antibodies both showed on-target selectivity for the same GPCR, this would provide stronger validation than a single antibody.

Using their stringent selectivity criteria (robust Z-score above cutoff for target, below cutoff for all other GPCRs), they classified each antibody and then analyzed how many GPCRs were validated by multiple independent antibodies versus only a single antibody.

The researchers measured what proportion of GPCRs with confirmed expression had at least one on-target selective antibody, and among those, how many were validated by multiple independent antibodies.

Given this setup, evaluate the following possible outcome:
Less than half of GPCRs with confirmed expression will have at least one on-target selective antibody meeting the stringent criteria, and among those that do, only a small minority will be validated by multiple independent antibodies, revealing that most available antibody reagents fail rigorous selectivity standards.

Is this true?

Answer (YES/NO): NO